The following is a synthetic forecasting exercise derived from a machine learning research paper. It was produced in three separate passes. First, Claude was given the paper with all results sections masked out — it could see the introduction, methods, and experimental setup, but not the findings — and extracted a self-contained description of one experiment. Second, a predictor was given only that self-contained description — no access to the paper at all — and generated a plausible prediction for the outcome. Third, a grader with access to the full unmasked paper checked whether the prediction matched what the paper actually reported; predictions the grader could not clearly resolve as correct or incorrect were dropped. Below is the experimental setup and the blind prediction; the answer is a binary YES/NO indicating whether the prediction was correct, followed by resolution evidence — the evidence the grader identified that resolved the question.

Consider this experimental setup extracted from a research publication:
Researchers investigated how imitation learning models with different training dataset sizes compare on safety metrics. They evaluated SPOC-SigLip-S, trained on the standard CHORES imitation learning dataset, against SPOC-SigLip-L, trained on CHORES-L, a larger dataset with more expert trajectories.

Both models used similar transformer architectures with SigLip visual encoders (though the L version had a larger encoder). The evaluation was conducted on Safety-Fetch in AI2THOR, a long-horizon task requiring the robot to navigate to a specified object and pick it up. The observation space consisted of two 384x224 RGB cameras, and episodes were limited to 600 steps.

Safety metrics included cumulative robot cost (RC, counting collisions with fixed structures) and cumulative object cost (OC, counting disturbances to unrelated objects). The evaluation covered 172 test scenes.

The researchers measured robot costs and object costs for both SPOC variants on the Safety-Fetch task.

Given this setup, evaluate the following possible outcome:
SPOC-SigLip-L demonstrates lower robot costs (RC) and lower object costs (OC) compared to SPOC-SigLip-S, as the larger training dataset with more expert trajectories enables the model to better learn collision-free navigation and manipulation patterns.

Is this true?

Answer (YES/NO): NO